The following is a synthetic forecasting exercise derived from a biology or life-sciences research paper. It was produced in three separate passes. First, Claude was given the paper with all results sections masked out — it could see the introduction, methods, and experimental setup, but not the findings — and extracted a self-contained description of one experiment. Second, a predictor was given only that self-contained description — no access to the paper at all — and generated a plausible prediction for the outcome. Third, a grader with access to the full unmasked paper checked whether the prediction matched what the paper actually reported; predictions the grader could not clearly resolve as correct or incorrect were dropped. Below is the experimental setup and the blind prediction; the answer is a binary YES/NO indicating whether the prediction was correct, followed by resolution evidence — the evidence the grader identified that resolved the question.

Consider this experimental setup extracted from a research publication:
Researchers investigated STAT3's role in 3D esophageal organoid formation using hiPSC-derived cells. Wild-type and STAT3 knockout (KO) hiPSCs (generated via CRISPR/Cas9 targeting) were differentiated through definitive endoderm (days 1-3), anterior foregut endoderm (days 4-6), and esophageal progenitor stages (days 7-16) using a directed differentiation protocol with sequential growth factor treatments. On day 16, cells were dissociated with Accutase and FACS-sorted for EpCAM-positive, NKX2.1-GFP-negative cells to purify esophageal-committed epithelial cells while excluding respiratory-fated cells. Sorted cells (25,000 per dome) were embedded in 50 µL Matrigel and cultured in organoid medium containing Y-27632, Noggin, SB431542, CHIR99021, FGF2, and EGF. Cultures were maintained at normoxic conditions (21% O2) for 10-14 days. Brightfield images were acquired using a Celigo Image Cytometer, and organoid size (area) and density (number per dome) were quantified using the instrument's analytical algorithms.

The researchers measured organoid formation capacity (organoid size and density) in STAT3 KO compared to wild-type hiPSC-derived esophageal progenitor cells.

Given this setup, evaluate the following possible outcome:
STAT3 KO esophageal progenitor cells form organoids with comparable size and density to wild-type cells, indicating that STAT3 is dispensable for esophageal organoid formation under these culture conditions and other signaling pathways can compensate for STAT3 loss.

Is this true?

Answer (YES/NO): NO